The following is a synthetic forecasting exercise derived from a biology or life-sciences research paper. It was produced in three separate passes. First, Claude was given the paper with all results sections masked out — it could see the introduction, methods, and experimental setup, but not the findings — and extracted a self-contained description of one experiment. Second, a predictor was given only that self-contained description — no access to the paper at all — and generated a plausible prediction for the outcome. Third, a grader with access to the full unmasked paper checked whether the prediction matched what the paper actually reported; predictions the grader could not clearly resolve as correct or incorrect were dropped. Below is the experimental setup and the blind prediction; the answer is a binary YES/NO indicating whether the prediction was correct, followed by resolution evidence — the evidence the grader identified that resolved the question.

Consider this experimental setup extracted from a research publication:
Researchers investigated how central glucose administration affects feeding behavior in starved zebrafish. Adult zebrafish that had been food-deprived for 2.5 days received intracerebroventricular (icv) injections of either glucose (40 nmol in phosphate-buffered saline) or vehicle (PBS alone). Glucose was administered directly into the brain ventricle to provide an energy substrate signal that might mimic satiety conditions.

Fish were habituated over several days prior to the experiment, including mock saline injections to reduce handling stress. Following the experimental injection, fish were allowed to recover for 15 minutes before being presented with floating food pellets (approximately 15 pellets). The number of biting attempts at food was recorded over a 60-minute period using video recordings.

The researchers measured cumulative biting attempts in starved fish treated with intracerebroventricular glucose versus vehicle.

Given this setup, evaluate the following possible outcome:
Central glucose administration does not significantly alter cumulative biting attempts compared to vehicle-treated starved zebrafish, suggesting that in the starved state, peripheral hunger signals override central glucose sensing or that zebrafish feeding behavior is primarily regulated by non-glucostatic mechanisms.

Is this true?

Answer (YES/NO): NO